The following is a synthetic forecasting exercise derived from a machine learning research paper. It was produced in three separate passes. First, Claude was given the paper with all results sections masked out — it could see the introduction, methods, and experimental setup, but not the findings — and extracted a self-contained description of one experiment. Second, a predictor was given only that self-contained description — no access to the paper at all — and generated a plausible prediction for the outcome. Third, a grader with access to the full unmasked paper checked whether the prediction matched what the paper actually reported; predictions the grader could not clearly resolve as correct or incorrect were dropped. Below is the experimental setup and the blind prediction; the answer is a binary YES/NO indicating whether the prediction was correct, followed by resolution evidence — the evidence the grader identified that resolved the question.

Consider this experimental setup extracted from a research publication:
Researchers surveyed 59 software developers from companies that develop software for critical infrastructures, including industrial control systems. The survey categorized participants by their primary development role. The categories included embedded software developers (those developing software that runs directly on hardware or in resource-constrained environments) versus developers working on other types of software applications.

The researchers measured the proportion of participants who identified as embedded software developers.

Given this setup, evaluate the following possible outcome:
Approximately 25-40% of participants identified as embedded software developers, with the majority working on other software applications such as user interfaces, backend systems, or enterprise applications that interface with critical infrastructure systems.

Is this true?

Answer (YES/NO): NO